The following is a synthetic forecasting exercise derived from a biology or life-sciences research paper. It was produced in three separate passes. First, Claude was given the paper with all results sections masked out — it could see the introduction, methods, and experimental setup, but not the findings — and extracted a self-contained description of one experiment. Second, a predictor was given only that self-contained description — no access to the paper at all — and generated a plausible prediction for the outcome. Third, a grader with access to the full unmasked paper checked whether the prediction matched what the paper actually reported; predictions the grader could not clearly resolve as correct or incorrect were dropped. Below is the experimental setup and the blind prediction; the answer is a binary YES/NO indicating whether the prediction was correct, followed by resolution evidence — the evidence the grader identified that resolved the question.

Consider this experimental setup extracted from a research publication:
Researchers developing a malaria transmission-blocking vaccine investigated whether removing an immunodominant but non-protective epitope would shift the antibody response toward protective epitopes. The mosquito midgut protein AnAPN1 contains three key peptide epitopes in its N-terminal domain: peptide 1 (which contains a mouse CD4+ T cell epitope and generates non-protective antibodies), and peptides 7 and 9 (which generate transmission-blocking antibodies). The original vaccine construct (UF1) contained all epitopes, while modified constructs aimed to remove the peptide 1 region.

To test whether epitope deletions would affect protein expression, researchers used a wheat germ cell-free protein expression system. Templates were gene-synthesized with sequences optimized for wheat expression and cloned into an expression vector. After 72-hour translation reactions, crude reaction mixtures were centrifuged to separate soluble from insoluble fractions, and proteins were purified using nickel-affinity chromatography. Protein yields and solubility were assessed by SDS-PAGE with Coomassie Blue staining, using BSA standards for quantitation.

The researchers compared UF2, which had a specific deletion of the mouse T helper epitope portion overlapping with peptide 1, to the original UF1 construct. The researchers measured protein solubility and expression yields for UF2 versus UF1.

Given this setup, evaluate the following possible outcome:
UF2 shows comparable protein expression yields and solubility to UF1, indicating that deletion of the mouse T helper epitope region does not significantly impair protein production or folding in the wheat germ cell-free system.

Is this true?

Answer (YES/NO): NO